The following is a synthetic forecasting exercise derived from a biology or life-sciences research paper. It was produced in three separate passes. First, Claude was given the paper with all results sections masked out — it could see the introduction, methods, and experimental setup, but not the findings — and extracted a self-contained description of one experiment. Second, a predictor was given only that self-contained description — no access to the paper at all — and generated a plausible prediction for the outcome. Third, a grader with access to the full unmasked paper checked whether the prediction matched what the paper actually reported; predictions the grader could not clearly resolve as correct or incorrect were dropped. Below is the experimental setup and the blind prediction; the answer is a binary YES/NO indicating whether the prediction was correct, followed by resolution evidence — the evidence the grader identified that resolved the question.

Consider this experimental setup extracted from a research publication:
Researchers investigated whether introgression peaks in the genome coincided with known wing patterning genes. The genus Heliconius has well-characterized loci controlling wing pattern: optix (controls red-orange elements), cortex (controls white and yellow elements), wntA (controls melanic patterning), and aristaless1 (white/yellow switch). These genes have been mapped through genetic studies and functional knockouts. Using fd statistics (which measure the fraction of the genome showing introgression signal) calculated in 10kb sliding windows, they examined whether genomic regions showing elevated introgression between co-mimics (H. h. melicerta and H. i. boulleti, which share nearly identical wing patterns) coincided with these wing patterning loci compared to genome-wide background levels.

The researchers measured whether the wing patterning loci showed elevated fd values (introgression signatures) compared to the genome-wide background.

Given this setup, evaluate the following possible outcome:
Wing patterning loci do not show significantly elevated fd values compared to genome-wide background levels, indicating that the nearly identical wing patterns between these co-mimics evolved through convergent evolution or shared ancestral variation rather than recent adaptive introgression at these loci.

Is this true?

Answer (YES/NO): NO